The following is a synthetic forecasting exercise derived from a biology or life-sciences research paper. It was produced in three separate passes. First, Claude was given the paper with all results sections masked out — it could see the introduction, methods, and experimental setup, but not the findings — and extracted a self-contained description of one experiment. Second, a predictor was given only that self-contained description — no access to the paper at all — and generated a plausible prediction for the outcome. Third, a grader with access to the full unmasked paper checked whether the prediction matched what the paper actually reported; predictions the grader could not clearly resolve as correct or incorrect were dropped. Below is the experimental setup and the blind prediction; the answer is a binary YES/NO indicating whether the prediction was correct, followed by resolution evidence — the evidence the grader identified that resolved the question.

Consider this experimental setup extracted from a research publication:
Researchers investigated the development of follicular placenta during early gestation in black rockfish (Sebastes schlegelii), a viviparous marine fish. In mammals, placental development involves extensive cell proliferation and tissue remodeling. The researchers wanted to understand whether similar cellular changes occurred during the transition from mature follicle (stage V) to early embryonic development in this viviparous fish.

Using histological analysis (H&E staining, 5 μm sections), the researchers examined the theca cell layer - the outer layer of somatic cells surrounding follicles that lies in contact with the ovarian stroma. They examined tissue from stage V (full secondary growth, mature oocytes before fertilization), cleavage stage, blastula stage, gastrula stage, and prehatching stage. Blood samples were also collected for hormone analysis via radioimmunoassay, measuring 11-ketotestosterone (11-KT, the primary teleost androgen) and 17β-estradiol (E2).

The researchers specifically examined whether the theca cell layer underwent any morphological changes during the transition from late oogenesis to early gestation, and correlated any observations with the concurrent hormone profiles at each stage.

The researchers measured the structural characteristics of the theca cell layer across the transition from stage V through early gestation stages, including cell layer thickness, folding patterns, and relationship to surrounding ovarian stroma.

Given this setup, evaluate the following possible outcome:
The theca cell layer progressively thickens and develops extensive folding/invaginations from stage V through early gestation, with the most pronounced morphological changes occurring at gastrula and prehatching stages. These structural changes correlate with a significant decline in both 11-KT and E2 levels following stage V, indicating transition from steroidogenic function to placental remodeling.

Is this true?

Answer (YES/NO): NO